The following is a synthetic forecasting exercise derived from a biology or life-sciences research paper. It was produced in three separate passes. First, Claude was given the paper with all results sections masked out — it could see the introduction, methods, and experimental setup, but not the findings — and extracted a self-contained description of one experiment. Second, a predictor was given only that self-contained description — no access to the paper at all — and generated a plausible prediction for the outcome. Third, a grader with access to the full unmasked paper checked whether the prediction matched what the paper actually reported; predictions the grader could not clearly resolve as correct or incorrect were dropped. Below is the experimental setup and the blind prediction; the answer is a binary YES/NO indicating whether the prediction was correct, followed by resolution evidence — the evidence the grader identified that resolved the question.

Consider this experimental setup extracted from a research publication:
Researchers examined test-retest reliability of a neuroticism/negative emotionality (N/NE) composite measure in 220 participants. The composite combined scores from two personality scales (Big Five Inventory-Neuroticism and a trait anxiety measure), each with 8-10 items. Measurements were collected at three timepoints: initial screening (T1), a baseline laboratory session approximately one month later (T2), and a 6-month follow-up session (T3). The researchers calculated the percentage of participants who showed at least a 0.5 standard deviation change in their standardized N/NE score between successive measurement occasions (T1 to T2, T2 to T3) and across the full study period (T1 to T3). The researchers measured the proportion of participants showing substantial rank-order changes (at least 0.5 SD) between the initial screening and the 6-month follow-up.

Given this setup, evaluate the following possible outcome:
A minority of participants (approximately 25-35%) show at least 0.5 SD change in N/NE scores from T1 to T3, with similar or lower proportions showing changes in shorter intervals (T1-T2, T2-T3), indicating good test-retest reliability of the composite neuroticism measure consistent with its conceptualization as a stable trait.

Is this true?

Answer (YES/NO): NO